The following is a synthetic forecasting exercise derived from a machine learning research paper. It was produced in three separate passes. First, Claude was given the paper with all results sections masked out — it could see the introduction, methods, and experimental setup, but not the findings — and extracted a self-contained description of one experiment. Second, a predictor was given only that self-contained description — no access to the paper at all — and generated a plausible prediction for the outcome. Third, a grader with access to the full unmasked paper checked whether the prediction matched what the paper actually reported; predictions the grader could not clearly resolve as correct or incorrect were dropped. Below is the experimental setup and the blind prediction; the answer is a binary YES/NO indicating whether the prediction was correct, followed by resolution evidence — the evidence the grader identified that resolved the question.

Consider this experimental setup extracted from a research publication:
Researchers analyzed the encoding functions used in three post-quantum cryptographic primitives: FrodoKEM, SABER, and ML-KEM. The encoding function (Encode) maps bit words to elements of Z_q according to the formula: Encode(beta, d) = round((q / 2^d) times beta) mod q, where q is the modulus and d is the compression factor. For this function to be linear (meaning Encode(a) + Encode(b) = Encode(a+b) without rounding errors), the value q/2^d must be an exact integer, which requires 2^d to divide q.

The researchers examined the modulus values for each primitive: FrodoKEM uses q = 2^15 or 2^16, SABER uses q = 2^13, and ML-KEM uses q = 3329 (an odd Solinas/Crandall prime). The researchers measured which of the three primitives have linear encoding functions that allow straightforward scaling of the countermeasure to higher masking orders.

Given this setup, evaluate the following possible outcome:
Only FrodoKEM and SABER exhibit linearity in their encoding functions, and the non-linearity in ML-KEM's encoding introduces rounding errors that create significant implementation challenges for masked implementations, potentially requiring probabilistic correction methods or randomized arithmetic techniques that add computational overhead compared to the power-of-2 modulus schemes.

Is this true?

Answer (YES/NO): NO